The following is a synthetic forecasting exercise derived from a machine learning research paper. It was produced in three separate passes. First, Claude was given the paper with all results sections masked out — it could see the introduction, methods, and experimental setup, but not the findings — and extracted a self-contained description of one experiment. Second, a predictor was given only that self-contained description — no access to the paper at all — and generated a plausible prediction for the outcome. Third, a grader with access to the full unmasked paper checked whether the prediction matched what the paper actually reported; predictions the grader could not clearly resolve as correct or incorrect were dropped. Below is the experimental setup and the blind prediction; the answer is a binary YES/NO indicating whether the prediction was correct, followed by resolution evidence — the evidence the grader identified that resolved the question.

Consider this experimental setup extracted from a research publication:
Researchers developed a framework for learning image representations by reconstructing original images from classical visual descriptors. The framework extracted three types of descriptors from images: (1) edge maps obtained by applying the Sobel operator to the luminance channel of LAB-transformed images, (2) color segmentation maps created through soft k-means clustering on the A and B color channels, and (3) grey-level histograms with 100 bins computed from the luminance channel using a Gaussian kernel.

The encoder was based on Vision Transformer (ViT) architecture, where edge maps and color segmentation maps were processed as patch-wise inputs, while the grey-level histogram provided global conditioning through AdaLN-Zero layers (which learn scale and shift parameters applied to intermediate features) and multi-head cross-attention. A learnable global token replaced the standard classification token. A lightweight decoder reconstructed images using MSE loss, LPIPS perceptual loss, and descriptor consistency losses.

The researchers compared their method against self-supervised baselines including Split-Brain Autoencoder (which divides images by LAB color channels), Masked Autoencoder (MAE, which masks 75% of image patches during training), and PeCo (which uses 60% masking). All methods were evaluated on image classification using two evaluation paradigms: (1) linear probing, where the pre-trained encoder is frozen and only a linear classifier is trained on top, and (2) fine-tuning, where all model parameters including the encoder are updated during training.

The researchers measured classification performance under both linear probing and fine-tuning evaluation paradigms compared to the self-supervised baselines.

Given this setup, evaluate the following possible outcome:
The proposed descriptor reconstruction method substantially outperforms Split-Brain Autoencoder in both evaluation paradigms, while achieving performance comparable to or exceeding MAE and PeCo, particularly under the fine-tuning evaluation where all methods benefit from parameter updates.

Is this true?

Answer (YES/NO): NO